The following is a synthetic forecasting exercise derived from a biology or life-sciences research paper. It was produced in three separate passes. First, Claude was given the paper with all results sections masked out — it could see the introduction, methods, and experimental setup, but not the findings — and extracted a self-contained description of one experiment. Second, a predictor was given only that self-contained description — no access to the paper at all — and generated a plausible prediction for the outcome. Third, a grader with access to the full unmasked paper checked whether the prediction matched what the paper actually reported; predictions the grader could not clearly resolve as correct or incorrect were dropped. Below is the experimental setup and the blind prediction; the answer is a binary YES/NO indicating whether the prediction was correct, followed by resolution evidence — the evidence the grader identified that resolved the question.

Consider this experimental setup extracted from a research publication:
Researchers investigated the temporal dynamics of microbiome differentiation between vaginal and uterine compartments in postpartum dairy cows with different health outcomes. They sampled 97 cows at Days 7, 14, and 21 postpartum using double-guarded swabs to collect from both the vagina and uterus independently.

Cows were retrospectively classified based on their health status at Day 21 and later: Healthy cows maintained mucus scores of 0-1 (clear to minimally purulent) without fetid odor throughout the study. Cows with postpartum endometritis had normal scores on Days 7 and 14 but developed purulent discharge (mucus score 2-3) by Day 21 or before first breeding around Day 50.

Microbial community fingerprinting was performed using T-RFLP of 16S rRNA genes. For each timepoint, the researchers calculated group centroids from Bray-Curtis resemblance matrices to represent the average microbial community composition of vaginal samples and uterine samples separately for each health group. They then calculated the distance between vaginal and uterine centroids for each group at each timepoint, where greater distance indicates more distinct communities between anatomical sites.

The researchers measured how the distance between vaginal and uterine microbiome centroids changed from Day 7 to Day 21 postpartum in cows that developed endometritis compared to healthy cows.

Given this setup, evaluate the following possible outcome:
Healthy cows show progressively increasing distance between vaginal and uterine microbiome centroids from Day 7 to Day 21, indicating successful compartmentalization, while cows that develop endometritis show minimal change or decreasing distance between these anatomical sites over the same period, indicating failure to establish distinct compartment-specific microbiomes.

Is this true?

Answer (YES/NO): NO